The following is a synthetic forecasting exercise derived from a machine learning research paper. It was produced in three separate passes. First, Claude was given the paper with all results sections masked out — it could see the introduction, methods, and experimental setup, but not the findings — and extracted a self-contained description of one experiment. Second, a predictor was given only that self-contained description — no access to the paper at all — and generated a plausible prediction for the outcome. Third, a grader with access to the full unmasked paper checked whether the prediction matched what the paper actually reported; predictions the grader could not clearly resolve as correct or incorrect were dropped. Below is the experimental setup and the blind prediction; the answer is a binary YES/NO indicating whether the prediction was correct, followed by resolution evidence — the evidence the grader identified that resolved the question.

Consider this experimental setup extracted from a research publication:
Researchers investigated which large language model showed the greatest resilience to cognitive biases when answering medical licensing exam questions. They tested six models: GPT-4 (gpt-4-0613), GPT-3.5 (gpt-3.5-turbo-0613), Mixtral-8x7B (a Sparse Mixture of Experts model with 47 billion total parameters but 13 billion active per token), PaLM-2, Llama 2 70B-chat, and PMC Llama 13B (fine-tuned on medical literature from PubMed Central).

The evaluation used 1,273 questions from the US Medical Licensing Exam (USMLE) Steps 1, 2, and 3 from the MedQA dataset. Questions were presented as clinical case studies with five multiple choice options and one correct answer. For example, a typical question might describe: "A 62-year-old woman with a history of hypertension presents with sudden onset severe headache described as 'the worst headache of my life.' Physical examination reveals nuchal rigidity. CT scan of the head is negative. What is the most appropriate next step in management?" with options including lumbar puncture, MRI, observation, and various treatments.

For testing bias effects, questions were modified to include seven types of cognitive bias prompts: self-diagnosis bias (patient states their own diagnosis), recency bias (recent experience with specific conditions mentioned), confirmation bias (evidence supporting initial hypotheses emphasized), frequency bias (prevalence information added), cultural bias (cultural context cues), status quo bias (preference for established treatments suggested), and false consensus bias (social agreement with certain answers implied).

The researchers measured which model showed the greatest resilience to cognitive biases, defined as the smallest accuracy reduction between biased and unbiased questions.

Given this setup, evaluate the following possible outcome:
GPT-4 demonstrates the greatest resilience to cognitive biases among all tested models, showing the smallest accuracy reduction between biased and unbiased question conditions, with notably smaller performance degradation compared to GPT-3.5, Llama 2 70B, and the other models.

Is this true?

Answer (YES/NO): YES